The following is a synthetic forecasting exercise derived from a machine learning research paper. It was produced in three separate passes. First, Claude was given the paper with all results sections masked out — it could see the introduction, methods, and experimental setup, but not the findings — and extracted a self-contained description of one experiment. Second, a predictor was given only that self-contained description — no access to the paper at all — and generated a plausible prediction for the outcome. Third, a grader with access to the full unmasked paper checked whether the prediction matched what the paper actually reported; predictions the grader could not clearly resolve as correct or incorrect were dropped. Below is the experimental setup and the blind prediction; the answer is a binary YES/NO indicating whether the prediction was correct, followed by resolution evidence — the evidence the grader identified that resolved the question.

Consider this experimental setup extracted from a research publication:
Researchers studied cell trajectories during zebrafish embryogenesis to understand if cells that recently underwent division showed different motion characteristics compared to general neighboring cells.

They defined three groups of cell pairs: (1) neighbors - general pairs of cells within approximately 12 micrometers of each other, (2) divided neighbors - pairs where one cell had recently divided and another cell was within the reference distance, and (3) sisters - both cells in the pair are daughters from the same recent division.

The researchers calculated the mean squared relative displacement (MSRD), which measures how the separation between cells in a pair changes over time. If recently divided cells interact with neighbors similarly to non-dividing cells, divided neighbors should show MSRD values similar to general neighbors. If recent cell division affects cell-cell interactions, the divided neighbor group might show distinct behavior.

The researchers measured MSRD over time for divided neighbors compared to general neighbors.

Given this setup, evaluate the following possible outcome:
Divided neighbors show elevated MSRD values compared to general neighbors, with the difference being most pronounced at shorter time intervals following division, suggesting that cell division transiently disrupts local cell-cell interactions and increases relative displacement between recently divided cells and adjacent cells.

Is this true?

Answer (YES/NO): NO